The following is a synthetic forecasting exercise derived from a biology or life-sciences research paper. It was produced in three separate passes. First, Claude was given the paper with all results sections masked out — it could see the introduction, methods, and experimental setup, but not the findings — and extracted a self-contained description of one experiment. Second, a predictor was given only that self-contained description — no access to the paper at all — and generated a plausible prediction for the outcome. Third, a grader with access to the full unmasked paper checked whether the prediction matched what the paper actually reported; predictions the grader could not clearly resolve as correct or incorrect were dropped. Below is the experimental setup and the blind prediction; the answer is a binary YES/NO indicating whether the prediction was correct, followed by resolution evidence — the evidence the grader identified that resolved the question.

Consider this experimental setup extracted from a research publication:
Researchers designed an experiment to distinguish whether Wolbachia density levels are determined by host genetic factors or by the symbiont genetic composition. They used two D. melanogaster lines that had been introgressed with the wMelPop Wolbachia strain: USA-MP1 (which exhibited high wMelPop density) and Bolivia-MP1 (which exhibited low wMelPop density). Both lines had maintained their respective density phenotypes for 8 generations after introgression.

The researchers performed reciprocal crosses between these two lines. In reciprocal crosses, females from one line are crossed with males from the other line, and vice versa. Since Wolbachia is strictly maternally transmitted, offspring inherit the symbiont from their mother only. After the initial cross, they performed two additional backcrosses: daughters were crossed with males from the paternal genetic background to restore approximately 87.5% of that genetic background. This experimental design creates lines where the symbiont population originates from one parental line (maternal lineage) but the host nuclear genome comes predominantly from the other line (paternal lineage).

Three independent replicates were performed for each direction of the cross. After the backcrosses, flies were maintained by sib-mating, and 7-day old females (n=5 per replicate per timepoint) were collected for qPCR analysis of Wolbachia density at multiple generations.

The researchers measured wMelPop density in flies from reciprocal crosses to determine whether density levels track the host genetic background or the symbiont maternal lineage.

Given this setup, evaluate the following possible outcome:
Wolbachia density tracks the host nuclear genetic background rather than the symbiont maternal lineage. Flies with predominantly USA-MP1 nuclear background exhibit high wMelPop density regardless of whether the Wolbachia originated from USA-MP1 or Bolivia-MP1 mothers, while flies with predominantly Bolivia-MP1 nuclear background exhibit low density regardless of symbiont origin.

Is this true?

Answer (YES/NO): NO